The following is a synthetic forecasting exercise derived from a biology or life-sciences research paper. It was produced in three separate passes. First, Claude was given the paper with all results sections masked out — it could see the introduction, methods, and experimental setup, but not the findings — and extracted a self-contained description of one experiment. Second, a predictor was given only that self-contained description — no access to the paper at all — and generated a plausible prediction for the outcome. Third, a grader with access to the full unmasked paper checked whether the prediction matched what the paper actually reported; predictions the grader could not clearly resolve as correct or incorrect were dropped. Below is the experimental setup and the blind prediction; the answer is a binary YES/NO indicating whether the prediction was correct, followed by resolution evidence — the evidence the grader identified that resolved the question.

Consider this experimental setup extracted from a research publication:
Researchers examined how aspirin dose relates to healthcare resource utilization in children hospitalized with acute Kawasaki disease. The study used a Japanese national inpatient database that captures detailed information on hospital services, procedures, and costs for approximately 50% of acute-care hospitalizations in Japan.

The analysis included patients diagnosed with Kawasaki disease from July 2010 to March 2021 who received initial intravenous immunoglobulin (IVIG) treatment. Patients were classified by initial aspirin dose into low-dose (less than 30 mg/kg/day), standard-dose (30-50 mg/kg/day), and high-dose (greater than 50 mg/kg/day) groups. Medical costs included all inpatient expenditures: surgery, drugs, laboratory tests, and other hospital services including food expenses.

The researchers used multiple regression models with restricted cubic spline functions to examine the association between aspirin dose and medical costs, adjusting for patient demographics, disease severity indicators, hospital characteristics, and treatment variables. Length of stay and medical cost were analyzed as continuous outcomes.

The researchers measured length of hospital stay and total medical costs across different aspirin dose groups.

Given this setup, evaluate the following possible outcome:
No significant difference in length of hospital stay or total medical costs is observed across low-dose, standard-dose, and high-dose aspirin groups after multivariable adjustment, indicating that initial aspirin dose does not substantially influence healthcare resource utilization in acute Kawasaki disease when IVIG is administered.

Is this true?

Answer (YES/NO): NO